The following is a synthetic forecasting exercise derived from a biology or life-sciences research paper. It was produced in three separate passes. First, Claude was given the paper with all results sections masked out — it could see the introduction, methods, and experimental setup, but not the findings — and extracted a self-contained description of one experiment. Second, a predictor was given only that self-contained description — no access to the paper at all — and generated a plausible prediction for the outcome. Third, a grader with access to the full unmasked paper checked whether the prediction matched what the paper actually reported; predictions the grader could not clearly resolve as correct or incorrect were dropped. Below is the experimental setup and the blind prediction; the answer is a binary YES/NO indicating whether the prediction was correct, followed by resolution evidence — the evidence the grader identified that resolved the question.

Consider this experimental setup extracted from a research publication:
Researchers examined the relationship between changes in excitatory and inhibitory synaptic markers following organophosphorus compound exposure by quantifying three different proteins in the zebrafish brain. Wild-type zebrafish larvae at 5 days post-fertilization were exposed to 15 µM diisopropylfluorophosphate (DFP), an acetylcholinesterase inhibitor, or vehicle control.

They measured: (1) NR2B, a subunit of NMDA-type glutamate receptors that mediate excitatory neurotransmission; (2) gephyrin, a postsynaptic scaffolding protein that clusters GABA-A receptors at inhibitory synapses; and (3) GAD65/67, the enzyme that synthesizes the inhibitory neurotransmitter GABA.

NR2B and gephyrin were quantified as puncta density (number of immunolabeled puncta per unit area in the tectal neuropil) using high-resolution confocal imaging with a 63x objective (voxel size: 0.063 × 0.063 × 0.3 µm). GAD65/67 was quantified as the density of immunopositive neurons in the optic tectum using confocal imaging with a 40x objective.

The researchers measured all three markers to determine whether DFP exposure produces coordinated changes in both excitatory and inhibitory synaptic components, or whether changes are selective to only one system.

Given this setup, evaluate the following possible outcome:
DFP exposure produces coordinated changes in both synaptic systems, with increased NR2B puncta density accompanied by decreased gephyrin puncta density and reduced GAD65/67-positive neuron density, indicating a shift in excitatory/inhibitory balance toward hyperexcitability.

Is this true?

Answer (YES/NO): YES